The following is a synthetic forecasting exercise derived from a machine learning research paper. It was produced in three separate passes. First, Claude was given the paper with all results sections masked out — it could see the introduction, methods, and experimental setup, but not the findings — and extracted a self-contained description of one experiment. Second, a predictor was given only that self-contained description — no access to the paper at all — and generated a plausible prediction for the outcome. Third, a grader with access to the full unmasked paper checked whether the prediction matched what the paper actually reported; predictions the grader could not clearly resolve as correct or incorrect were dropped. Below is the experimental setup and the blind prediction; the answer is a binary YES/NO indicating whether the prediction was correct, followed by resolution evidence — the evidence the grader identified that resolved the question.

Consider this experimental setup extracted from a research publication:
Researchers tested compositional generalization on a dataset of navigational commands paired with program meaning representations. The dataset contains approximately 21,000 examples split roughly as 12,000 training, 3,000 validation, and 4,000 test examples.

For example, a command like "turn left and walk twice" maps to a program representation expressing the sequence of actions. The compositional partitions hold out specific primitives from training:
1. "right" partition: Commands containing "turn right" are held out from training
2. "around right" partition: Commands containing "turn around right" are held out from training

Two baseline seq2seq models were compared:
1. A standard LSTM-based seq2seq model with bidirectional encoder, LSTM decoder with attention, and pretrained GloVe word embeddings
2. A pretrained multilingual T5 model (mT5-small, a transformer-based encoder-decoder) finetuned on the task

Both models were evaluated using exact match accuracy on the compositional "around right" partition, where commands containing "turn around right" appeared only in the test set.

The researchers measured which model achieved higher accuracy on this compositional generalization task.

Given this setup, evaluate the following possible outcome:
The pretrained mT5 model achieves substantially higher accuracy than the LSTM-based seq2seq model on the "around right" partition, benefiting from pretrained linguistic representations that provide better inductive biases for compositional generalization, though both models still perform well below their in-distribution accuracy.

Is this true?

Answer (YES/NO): NO